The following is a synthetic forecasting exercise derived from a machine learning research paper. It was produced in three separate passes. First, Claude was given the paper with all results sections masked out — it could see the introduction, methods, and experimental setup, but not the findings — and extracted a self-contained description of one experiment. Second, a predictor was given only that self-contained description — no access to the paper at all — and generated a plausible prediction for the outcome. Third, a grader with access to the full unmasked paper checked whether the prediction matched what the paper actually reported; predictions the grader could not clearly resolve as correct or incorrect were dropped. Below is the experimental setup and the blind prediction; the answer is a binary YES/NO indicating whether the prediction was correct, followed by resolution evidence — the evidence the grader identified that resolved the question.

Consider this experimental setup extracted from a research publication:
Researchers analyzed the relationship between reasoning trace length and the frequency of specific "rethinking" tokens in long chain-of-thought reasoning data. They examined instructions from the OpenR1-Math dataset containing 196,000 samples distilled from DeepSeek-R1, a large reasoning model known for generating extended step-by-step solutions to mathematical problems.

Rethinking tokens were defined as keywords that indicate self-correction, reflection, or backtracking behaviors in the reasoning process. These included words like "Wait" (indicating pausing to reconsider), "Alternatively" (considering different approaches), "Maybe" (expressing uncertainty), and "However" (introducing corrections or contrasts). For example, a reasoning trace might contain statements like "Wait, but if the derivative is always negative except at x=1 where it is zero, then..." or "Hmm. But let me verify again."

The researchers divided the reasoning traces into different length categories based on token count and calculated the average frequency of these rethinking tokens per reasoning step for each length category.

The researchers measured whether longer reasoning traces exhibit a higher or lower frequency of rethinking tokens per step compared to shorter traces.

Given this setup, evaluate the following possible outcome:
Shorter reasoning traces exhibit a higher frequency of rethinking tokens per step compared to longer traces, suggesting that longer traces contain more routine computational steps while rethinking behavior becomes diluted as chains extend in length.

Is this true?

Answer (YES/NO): NO